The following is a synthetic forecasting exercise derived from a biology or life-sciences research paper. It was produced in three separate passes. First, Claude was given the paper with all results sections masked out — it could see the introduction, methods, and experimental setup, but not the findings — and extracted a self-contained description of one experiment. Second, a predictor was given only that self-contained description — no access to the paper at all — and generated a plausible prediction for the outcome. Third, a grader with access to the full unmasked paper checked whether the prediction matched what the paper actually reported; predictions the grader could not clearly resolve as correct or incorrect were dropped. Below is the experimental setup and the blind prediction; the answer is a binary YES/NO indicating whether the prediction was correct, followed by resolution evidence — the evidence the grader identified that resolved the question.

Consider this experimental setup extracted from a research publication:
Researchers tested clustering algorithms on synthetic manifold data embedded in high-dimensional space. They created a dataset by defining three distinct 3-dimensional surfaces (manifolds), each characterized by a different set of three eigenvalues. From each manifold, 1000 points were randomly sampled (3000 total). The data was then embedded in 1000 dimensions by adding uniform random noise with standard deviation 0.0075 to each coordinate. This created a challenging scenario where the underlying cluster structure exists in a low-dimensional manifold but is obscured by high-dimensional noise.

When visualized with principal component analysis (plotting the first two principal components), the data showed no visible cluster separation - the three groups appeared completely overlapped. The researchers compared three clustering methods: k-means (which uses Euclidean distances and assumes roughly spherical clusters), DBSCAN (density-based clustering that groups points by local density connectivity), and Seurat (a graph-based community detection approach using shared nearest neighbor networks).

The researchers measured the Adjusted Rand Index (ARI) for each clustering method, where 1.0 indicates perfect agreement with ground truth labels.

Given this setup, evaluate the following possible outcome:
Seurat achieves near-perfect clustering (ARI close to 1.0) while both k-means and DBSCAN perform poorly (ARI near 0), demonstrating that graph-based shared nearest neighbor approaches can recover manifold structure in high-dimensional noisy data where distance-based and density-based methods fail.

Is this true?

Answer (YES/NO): NO